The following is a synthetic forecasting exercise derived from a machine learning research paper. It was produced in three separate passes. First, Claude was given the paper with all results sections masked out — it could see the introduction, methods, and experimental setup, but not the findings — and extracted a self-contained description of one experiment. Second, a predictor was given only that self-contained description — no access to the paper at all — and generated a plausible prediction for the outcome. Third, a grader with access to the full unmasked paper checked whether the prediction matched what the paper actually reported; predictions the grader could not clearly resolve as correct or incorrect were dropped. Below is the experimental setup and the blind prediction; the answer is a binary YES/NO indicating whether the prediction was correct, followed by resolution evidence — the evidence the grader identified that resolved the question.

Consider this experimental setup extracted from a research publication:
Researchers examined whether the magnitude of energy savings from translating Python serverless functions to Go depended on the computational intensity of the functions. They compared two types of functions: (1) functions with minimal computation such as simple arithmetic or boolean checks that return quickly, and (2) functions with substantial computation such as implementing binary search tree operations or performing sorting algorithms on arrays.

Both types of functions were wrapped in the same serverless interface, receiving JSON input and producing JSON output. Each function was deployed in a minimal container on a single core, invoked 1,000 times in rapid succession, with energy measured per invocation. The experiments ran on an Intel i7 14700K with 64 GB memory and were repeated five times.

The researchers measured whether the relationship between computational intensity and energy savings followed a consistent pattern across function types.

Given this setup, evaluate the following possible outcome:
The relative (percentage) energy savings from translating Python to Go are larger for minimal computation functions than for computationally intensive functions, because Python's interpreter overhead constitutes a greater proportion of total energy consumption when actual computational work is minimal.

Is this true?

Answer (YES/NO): NO